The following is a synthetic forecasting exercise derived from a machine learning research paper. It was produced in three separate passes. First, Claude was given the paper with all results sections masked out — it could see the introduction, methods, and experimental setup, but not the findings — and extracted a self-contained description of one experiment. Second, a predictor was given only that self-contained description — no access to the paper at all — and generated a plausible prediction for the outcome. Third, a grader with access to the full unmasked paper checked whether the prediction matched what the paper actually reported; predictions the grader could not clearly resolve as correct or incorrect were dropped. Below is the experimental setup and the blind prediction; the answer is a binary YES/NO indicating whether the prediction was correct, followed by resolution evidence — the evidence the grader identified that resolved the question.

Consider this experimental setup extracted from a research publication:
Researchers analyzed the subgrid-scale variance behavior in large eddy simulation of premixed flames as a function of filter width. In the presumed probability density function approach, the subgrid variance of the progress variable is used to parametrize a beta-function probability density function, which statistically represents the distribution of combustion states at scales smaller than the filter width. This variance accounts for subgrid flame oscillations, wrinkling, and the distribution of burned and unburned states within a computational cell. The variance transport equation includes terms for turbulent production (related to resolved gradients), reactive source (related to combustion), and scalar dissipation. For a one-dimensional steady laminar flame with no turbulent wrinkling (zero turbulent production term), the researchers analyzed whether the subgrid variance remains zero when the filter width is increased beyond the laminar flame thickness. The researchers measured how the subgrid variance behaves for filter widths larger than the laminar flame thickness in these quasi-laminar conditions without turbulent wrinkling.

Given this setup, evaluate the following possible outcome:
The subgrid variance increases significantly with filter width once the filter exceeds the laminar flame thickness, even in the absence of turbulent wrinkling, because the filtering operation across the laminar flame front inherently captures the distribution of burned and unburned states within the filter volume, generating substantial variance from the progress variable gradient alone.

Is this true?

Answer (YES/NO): YES